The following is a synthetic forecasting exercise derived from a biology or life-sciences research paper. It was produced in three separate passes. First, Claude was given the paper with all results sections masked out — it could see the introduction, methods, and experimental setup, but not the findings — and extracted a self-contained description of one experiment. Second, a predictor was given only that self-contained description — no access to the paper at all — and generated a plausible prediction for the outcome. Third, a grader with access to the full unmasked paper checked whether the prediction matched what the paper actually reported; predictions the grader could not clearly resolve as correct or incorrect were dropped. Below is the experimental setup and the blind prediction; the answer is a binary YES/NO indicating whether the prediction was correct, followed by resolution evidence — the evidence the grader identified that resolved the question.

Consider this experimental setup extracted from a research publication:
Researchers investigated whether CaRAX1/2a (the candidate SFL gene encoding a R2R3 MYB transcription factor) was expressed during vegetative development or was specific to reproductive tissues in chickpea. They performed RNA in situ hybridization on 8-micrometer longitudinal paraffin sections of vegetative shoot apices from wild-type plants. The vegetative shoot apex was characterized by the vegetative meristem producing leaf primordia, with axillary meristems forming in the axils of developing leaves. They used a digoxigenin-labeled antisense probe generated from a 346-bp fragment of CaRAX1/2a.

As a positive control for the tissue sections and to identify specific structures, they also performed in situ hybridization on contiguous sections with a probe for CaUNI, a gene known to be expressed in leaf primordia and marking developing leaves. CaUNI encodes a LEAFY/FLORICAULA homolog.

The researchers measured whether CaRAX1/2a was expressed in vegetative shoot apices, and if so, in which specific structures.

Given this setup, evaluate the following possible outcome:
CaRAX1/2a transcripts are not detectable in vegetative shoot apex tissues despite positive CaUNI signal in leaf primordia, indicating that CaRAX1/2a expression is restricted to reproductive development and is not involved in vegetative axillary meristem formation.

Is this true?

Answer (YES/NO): YES